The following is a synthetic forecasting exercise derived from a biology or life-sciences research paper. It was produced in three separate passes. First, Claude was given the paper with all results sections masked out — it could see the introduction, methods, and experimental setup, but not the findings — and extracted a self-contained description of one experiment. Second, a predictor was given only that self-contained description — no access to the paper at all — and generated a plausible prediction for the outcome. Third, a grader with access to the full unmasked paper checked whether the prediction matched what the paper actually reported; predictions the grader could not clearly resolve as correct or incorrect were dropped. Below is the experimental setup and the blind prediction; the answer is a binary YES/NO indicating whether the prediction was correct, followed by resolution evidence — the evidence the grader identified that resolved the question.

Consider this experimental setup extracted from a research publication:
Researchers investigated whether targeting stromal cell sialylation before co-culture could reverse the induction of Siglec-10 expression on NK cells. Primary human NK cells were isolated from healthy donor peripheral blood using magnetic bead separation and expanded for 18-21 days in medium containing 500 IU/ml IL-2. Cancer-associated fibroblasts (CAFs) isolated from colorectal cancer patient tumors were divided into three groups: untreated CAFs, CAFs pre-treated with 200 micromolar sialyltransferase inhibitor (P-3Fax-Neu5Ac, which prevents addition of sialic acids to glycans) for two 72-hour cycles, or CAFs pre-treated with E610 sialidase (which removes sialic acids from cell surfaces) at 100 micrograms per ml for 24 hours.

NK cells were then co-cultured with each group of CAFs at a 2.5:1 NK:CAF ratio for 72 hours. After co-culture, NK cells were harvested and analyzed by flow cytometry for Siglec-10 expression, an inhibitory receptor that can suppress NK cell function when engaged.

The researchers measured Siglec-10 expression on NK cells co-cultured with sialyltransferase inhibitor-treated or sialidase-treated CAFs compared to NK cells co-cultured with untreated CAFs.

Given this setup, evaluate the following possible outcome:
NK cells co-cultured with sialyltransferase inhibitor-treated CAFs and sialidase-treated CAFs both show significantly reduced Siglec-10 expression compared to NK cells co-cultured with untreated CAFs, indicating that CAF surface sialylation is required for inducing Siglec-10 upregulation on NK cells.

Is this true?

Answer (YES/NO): NO